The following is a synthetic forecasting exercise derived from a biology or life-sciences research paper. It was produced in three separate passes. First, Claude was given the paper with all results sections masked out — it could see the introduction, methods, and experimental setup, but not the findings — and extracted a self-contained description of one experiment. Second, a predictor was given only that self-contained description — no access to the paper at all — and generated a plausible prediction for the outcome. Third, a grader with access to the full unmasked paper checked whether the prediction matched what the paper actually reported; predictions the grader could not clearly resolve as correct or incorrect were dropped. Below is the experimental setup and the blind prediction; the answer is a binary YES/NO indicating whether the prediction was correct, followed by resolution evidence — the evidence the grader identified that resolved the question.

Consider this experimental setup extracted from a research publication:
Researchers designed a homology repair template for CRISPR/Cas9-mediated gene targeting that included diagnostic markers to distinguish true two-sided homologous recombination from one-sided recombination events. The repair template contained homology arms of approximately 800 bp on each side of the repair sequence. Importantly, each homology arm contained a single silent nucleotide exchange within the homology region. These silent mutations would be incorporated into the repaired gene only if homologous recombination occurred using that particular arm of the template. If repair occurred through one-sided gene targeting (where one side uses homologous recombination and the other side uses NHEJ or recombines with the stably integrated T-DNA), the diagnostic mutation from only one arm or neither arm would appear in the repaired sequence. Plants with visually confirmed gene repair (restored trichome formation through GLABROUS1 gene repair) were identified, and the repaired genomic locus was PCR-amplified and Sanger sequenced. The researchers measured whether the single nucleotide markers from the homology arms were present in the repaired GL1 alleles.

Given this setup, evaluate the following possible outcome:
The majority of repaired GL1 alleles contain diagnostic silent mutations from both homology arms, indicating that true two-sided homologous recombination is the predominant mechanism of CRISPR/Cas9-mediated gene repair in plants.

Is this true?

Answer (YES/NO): NO